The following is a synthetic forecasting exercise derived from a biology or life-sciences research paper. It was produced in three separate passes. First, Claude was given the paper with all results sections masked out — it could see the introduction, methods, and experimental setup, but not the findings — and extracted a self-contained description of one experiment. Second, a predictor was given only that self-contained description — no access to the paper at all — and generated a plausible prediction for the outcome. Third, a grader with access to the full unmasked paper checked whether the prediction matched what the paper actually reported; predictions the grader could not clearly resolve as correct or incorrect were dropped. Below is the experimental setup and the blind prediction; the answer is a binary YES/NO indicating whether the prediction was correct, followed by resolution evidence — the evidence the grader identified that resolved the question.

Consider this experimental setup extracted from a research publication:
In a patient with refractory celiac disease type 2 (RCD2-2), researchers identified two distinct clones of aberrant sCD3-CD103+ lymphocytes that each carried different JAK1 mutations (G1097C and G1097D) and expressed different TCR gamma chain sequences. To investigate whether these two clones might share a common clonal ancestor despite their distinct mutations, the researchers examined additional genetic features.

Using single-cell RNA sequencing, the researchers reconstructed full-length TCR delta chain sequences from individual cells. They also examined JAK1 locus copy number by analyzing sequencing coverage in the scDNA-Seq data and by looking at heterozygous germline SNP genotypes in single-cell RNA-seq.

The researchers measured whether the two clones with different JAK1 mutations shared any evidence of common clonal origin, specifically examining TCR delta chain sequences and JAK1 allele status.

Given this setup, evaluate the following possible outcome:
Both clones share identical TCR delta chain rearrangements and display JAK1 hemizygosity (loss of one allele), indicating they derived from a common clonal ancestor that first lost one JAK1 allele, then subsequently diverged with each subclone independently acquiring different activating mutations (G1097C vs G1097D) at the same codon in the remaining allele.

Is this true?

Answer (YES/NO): YES